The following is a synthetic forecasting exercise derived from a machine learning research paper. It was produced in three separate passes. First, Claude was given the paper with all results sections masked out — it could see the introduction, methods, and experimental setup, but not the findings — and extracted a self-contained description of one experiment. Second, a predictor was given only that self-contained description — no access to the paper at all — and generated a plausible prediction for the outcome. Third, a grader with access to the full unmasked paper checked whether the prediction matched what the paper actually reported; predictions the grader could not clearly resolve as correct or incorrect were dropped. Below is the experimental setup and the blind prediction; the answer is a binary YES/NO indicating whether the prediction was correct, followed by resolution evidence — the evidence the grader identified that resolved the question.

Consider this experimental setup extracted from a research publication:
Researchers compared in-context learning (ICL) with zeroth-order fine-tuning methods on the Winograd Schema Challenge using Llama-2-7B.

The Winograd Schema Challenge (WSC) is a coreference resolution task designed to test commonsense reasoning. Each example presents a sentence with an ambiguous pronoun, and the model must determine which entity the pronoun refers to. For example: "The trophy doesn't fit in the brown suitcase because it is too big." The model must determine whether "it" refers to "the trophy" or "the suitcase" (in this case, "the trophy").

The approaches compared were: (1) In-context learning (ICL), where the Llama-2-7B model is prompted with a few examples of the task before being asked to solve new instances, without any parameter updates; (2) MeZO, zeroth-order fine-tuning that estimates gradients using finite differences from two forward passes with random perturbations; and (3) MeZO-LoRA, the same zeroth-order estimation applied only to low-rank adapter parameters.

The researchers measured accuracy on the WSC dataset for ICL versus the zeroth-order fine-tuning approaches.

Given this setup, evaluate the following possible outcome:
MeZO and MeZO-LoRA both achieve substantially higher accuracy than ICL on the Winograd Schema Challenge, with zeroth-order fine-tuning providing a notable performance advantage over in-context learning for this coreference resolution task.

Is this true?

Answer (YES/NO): NO